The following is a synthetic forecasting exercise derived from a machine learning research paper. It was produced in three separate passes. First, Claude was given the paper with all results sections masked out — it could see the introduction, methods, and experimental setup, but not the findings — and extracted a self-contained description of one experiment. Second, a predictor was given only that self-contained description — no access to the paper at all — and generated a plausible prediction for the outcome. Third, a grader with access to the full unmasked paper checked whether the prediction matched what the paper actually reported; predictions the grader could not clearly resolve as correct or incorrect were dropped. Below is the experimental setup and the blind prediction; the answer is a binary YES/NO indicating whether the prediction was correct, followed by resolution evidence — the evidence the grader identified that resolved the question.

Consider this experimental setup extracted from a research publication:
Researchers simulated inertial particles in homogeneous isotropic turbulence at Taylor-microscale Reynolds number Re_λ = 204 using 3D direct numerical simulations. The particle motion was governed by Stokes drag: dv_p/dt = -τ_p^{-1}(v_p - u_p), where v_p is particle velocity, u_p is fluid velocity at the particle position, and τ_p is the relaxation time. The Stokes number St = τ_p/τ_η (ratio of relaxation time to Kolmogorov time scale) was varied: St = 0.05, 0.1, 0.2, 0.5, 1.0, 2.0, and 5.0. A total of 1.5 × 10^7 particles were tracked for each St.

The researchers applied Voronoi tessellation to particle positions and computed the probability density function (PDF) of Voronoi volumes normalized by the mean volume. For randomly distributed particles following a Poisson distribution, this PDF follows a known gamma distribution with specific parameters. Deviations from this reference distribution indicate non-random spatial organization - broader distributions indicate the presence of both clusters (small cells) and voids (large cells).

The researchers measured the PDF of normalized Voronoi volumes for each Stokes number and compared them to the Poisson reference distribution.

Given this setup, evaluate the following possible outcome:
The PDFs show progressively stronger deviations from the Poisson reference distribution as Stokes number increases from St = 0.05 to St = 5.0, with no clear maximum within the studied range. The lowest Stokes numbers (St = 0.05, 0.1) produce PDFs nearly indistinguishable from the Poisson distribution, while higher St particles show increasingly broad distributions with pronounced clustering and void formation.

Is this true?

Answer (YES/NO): NO